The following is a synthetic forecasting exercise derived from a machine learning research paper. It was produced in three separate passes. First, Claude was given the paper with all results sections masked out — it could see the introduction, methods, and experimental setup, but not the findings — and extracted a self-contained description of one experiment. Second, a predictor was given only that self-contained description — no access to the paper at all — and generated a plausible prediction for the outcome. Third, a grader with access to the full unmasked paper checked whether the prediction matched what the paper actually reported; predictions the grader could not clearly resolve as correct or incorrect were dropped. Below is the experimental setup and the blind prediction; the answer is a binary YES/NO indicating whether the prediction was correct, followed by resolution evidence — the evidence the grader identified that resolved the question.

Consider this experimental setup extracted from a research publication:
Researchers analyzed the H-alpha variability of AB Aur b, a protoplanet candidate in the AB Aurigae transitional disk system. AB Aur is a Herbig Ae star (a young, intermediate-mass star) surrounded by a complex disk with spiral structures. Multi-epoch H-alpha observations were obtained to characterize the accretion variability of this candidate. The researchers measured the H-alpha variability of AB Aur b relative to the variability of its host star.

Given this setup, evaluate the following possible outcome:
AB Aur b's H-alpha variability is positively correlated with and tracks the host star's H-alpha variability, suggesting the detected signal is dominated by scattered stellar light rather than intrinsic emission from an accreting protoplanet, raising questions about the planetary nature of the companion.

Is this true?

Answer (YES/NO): NO